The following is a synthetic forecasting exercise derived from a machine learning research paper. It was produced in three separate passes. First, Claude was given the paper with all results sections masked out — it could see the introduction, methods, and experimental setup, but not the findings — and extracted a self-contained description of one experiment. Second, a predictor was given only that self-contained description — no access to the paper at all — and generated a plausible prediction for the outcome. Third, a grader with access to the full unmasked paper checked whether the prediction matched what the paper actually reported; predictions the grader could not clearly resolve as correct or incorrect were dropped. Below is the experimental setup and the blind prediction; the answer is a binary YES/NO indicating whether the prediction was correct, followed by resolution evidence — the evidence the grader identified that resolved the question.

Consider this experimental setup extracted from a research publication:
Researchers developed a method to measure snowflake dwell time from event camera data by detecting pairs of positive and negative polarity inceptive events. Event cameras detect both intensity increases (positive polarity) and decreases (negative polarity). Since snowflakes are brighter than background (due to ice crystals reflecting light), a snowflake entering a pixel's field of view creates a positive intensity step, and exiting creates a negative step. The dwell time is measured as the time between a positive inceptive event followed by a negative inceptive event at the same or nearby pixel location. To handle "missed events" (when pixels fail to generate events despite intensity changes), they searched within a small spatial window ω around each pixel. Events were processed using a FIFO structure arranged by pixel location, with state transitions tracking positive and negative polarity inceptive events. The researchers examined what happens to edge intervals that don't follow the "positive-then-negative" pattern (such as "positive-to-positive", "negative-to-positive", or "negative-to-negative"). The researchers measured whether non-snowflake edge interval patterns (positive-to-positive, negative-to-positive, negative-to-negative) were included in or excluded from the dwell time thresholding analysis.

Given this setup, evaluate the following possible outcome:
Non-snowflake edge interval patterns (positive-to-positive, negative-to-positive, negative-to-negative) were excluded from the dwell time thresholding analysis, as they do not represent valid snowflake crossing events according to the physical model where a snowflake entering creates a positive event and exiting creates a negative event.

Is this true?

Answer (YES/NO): YES